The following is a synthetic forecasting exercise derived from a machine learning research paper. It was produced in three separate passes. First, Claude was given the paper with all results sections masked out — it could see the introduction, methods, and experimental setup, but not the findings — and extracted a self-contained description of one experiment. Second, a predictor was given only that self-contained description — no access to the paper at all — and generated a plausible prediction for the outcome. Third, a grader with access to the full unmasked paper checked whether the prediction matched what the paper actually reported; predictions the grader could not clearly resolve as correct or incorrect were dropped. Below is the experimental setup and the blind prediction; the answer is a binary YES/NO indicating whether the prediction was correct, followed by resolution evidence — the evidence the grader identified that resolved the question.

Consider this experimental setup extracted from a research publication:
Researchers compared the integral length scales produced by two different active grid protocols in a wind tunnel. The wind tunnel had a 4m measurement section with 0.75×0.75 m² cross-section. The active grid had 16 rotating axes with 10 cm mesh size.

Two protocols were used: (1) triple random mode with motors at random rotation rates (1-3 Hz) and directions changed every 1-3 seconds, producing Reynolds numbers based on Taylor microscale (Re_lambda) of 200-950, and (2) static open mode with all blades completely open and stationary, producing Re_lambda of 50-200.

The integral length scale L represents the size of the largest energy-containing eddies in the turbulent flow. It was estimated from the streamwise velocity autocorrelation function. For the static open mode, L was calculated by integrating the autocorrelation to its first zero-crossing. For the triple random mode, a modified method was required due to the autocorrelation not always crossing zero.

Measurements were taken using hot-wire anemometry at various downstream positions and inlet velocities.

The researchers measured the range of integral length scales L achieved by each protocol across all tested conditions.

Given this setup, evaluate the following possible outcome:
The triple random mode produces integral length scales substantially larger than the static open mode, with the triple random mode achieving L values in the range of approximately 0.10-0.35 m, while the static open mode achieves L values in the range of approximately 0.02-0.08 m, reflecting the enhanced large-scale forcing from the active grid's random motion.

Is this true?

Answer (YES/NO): NO